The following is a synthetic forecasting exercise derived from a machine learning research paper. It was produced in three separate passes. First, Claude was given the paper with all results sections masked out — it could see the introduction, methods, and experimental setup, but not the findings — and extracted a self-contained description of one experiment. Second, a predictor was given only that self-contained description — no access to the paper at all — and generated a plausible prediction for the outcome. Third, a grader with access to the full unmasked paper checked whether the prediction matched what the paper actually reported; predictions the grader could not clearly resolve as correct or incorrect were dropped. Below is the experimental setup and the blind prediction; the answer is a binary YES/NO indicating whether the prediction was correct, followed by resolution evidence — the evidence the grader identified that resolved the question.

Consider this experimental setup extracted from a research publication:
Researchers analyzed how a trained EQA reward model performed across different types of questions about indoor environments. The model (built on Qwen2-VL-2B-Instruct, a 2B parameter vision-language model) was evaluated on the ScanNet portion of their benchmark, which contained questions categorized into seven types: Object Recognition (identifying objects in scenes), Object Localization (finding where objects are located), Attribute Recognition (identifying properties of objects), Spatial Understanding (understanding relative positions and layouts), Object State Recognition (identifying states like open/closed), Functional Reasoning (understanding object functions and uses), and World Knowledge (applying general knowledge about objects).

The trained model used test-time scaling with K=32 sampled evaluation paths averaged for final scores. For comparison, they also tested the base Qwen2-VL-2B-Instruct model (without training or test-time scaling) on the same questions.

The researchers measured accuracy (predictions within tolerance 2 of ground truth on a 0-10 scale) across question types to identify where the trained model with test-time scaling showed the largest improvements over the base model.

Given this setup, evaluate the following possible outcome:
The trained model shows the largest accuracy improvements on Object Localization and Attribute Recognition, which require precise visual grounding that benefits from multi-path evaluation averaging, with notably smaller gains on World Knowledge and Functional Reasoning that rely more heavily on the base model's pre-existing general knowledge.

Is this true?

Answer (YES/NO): NO